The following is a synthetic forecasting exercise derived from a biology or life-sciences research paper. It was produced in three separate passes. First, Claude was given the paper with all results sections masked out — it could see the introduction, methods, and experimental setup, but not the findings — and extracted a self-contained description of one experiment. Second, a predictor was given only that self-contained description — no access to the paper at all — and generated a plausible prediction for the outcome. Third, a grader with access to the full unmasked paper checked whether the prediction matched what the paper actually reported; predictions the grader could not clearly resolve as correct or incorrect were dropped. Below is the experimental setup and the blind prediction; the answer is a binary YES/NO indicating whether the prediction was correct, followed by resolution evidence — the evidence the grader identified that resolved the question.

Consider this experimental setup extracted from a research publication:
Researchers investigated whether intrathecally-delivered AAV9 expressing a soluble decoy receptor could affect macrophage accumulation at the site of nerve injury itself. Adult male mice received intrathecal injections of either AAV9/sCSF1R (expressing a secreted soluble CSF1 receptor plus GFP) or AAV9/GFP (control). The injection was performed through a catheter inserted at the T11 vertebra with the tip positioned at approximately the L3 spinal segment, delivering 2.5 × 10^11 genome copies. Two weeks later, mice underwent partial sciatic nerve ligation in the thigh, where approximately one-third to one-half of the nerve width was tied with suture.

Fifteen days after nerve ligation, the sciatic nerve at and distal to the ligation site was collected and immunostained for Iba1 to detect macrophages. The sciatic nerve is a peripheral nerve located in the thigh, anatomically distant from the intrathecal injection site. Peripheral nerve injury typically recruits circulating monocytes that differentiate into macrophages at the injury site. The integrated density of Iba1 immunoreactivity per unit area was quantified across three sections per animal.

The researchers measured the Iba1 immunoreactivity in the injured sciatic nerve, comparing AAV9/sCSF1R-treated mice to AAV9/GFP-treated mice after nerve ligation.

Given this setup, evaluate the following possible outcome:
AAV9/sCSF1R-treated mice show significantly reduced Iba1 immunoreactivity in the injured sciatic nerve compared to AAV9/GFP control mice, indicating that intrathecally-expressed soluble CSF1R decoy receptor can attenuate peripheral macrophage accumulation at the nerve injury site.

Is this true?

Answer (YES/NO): YES